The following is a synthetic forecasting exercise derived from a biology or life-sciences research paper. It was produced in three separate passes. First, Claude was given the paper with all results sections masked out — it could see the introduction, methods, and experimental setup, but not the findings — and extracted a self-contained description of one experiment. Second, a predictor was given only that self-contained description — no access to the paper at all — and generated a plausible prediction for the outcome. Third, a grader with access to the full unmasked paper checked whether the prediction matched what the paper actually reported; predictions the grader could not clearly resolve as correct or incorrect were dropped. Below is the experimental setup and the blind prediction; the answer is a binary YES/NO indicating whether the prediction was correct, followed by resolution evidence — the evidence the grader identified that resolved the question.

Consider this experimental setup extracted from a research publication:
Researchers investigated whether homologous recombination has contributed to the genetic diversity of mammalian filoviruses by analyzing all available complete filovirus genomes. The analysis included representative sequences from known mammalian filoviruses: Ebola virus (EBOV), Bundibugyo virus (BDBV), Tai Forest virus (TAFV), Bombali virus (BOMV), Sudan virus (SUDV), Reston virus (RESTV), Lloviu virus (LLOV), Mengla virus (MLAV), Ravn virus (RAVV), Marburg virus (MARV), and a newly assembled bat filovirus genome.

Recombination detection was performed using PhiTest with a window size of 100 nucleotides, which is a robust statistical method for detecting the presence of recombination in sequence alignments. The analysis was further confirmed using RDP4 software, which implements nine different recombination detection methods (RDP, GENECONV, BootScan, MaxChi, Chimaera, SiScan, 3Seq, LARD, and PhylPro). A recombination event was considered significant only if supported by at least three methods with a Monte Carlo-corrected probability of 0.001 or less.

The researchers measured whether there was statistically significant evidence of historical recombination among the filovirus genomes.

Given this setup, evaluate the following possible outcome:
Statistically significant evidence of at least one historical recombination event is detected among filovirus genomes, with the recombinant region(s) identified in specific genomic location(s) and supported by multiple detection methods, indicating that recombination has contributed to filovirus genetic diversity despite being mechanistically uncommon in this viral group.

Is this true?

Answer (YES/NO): NO